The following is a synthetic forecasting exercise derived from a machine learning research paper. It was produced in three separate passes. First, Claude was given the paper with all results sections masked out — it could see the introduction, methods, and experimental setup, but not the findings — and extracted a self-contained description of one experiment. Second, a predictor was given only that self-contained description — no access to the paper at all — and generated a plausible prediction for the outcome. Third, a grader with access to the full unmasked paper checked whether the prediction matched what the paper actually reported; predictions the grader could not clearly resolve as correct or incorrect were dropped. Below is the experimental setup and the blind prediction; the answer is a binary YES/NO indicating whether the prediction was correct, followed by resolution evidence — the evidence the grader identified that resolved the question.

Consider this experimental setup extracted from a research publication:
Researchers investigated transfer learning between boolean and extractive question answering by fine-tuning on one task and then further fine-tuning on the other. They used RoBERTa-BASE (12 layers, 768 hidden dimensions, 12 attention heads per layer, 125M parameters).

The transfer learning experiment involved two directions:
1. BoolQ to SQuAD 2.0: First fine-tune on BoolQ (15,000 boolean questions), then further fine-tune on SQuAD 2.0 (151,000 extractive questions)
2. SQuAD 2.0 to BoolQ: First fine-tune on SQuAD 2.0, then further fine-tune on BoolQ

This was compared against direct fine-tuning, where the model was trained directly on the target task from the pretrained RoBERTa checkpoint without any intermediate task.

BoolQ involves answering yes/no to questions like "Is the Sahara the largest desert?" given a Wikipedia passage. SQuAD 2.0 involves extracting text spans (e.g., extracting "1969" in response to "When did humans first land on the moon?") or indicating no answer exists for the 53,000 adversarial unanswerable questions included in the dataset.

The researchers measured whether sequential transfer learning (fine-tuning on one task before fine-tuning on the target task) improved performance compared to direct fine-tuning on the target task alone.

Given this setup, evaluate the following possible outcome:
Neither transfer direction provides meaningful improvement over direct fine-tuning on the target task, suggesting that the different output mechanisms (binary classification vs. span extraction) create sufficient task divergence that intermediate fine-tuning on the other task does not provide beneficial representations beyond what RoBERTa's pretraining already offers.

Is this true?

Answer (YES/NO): NO